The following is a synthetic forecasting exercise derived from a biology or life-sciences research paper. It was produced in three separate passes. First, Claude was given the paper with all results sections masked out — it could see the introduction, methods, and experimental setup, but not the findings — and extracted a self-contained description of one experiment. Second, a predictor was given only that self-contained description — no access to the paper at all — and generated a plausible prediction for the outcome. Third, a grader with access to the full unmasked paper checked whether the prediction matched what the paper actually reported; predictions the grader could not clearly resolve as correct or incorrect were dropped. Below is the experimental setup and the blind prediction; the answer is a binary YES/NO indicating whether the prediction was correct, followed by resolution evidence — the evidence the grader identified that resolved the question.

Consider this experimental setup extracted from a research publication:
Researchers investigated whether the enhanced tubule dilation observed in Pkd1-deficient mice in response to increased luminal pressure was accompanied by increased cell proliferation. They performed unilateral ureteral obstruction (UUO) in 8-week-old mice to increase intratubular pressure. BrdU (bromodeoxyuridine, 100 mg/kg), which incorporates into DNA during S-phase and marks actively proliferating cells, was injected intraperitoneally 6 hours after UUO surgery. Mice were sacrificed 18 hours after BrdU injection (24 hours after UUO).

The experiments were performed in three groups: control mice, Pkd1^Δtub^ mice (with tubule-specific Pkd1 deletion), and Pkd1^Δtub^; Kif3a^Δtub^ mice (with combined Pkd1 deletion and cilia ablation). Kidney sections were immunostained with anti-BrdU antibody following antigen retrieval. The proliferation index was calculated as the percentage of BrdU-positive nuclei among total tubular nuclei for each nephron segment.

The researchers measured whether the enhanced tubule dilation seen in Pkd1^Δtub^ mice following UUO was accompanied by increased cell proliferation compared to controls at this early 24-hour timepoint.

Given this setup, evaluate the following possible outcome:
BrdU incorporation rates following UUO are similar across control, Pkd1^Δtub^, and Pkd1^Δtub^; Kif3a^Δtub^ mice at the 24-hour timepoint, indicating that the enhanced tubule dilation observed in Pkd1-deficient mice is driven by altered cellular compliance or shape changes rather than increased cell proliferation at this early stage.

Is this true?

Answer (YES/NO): YES